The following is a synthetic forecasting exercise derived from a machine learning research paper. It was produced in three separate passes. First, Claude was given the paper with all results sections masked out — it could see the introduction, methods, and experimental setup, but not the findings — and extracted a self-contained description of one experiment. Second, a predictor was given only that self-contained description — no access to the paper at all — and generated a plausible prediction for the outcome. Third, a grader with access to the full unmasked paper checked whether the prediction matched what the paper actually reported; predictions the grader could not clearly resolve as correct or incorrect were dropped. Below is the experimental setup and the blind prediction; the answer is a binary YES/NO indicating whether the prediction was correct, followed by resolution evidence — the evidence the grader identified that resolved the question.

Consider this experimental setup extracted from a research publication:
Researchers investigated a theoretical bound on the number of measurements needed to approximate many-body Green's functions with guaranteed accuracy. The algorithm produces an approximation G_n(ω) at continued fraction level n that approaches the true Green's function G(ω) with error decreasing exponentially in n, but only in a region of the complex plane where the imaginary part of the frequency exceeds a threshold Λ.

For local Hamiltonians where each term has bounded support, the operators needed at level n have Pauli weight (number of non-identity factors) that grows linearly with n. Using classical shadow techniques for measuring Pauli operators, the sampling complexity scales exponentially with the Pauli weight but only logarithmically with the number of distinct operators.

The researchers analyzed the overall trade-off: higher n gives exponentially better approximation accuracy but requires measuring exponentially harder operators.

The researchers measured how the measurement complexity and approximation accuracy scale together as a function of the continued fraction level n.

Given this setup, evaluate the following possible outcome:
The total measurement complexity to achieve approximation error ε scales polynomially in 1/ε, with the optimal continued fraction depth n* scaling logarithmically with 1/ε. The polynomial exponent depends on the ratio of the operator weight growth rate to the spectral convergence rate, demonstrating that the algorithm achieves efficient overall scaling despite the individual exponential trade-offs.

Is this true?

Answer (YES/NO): NO